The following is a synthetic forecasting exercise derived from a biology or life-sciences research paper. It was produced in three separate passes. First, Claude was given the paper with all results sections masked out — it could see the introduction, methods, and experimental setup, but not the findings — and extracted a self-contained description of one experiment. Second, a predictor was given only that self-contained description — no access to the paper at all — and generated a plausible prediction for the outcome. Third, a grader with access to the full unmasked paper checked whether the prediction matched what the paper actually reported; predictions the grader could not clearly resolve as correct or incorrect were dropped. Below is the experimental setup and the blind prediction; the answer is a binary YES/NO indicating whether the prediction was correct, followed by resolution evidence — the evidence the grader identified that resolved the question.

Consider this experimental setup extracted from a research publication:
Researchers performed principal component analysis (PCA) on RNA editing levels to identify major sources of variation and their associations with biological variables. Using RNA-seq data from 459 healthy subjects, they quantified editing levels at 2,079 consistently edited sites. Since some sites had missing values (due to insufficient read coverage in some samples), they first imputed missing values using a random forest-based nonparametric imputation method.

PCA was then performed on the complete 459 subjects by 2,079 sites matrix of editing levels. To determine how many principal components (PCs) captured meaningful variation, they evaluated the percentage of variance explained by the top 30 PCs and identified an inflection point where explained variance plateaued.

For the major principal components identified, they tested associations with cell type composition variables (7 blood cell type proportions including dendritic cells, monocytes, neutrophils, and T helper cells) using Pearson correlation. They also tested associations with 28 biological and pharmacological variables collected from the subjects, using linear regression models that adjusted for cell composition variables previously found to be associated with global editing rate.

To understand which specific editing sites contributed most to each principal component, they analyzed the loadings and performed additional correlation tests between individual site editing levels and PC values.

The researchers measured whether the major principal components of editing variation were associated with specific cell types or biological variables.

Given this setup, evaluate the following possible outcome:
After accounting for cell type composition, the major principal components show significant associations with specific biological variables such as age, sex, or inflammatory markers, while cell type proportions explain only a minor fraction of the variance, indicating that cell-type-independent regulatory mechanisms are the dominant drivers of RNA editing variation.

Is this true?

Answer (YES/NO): NO